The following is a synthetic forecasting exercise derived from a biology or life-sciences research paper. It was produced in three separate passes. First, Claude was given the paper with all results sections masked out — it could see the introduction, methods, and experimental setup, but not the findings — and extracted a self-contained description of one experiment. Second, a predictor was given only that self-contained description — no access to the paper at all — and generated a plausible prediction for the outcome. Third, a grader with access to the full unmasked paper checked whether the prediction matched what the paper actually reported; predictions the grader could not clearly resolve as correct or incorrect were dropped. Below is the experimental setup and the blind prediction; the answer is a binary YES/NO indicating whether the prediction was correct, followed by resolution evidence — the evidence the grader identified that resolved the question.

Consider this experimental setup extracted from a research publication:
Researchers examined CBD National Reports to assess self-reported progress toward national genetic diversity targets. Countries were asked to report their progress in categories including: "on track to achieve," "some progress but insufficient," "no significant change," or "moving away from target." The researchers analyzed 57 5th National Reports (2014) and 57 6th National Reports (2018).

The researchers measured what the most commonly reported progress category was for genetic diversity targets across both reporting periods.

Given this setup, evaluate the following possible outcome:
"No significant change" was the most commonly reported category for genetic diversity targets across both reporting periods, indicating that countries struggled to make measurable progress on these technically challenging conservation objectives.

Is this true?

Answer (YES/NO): NO